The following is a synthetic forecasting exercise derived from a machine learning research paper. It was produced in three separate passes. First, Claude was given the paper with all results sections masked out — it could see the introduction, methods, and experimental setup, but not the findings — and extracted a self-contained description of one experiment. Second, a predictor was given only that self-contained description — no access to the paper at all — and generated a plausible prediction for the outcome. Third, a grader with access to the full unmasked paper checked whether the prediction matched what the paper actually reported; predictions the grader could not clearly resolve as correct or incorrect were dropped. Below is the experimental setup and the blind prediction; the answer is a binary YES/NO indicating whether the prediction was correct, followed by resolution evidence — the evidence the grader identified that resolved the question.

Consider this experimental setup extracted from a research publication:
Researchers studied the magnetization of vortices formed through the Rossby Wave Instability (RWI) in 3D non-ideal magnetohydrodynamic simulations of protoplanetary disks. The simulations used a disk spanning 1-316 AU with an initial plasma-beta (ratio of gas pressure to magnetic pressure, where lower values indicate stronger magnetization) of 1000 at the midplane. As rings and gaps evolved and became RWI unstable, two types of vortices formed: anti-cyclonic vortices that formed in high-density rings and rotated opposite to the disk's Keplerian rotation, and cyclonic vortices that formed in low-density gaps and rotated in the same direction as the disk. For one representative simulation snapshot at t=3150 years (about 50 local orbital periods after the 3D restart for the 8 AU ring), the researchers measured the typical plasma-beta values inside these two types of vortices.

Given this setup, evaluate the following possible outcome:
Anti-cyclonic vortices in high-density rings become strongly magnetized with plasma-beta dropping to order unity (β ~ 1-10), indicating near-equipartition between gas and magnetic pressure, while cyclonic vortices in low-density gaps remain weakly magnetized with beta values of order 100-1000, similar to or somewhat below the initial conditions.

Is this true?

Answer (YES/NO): NO